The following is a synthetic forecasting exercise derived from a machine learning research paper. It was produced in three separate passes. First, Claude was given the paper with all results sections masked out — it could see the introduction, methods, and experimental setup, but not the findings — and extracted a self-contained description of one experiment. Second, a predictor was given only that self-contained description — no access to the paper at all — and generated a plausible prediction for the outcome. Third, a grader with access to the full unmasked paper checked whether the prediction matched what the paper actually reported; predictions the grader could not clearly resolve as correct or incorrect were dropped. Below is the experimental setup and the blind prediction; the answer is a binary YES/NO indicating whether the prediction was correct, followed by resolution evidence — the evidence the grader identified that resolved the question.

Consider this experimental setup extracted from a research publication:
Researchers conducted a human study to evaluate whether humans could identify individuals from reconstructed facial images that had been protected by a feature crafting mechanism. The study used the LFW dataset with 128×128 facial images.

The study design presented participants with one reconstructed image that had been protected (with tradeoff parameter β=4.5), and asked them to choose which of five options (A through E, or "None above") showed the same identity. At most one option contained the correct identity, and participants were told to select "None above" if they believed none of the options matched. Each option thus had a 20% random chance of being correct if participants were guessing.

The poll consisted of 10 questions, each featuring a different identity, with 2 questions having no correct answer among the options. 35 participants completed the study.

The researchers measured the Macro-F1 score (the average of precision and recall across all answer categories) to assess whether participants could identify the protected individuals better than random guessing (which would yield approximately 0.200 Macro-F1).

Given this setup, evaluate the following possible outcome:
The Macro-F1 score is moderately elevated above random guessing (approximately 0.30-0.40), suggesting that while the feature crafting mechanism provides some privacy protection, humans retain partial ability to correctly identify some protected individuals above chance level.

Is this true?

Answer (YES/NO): NO